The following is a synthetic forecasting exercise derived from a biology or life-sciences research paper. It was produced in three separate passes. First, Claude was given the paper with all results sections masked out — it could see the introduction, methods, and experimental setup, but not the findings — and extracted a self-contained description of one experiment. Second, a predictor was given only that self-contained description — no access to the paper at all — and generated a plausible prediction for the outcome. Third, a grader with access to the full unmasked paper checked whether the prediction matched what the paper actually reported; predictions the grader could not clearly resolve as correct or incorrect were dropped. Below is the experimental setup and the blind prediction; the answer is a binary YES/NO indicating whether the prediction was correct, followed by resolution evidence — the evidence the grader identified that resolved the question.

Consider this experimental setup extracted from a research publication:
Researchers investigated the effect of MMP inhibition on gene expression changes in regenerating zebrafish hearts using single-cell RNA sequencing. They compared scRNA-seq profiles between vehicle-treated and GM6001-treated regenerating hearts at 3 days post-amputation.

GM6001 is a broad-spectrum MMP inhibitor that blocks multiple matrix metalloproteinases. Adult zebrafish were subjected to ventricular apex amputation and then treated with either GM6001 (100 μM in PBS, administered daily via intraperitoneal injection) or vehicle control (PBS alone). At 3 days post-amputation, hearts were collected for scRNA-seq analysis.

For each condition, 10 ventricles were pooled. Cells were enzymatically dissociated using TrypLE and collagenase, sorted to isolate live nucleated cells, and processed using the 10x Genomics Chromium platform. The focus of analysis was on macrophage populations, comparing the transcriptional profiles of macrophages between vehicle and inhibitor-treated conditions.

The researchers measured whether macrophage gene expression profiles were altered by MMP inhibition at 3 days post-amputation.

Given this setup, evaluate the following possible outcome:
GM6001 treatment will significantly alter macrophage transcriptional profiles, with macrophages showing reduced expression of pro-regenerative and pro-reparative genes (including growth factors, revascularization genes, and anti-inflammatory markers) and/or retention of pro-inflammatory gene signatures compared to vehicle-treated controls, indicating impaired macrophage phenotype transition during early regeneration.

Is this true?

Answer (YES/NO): NO